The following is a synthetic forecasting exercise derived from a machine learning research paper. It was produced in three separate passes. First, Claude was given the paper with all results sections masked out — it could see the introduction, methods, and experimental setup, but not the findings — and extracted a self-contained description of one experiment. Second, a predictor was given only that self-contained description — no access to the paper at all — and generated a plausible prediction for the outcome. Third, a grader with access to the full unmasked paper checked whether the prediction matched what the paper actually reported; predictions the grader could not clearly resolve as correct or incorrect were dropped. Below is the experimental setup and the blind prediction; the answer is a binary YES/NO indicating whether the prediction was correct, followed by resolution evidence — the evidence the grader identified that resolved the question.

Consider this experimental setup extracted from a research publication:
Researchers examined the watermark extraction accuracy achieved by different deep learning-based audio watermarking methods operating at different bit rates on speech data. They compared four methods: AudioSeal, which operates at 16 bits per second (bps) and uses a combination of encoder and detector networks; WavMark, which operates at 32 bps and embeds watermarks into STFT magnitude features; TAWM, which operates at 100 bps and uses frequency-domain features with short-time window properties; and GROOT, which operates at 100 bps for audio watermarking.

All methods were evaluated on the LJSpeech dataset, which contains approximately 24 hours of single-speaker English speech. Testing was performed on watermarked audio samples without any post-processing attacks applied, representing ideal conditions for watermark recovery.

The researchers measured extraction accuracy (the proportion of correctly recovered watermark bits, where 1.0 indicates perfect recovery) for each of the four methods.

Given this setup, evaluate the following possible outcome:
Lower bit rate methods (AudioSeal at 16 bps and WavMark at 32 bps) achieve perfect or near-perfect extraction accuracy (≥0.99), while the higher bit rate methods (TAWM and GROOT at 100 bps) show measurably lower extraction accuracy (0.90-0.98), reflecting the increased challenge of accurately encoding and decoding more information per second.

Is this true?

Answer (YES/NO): NO